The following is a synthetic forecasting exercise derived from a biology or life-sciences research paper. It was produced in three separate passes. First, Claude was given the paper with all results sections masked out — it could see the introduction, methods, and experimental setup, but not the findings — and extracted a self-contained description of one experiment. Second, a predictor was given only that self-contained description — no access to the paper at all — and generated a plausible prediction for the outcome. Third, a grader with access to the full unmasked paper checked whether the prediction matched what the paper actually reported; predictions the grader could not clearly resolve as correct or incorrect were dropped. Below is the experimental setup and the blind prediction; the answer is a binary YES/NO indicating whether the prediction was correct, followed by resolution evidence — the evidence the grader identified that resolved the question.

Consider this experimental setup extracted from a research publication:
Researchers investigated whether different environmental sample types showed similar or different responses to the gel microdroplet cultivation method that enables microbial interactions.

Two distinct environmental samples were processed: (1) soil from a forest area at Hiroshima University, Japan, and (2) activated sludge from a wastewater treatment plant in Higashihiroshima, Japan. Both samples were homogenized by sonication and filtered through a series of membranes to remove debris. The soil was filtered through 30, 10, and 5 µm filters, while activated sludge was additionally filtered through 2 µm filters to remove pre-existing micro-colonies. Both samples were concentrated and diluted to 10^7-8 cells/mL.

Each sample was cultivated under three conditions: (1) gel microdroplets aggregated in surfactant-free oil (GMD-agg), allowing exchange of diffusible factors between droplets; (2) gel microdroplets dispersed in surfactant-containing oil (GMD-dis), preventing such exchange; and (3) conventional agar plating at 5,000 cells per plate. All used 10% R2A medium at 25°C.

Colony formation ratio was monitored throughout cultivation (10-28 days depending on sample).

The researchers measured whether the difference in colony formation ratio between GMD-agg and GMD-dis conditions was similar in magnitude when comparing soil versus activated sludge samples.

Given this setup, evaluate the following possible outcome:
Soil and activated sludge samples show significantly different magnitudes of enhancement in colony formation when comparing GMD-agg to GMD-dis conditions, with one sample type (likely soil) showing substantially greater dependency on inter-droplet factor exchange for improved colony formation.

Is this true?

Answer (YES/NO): NO